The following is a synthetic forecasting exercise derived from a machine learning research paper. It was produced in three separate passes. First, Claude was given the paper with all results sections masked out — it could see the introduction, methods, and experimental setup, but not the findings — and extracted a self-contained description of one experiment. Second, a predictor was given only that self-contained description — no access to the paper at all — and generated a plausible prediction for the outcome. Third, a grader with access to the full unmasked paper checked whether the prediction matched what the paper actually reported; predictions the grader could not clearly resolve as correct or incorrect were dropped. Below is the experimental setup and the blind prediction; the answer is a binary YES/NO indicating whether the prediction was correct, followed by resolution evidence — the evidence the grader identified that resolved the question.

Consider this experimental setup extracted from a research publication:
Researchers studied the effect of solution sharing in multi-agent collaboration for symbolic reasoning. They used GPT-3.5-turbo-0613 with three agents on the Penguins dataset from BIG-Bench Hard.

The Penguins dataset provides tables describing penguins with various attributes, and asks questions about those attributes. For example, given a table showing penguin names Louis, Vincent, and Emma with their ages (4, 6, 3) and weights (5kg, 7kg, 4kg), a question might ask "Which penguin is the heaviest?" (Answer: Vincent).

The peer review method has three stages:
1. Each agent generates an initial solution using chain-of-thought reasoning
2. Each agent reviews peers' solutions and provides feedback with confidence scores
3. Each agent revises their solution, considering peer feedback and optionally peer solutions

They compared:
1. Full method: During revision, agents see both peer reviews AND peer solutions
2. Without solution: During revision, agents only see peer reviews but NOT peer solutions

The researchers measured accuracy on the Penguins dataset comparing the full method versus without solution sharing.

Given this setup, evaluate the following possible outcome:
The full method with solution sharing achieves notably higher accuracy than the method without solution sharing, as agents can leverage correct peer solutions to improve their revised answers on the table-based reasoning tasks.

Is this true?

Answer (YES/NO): YES